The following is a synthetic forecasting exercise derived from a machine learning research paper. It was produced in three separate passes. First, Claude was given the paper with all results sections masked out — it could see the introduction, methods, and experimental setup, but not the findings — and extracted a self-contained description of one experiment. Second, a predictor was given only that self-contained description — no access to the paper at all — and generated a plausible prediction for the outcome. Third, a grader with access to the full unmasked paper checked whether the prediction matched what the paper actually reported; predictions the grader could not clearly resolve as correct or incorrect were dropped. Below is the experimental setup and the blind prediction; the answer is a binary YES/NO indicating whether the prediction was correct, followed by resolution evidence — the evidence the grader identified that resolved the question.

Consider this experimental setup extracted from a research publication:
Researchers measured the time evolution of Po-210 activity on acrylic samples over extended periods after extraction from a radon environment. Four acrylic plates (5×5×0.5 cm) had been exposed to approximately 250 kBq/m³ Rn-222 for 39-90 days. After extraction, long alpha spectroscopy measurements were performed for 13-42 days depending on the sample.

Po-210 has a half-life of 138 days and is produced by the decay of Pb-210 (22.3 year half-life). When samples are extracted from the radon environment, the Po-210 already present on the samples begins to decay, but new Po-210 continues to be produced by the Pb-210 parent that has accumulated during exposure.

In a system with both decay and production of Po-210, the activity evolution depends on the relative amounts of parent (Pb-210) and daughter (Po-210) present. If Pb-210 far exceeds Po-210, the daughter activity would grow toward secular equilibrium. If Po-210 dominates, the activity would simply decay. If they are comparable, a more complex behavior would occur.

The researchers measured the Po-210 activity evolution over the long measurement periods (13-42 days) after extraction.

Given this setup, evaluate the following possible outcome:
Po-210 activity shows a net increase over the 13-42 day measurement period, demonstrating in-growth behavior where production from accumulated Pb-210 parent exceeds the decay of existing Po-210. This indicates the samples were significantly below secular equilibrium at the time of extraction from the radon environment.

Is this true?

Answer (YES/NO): YES